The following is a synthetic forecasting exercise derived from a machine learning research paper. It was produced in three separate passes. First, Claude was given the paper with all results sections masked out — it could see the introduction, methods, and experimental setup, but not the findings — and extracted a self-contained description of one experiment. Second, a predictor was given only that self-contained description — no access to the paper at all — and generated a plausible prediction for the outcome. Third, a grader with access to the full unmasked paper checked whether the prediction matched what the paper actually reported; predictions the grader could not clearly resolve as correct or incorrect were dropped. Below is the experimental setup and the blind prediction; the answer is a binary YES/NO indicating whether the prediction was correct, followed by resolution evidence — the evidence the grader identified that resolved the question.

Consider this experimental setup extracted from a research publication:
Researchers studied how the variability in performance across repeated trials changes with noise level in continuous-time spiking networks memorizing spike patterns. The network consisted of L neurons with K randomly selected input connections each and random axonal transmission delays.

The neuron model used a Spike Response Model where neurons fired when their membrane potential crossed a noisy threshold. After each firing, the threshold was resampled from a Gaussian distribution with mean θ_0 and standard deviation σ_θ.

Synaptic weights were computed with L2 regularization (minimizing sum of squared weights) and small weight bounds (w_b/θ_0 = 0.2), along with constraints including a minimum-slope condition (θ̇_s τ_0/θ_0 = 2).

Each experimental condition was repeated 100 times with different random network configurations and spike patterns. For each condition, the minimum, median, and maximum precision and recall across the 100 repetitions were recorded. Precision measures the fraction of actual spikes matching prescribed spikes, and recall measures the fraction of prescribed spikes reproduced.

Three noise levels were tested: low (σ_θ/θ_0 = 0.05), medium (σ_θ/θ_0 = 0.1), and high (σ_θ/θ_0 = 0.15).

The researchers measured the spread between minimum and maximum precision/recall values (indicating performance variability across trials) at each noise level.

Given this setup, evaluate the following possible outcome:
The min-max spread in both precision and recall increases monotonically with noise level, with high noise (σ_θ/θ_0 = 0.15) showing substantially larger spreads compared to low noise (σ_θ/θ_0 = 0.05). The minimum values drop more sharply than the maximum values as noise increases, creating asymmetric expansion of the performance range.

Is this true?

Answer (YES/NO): YES